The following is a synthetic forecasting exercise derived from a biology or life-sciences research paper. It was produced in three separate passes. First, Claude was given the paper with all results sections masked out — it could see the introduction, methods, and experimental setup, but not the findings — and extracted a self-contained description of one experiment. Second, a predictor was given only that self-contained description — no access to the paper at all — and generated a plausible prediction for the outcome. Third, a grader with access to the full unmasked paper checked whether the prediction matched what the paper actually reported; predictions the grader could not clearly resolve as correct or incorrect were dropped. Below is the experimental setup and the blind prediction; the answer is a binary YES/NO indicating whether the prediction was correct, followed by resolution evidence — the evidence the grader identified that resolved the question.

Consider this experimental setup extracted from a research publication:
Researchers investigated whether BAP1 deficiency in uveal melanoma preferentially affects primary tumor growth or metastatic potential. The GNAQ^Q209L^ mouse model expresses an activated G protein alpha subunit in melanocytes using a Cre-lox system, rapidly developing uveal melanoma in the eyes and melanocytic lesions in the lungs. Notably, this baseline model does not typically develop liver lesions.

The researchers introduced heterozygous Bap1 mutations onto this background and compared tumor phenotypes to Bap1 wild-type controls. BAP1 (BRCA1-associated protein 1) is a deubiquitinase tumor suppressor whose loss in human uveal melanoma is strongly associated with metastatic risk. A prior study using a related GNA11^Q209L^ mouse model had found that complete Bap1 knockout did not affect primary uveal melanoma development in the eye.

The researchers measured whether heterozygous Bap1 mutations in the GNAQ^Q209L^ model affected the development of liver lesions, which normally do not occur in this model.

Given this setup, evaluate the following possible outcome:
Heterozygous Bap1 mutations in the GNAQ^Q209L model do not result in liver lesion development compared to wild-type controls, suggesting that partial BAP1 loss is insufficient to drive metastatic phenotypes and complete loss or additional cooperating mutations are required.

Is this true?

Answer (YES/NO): NO